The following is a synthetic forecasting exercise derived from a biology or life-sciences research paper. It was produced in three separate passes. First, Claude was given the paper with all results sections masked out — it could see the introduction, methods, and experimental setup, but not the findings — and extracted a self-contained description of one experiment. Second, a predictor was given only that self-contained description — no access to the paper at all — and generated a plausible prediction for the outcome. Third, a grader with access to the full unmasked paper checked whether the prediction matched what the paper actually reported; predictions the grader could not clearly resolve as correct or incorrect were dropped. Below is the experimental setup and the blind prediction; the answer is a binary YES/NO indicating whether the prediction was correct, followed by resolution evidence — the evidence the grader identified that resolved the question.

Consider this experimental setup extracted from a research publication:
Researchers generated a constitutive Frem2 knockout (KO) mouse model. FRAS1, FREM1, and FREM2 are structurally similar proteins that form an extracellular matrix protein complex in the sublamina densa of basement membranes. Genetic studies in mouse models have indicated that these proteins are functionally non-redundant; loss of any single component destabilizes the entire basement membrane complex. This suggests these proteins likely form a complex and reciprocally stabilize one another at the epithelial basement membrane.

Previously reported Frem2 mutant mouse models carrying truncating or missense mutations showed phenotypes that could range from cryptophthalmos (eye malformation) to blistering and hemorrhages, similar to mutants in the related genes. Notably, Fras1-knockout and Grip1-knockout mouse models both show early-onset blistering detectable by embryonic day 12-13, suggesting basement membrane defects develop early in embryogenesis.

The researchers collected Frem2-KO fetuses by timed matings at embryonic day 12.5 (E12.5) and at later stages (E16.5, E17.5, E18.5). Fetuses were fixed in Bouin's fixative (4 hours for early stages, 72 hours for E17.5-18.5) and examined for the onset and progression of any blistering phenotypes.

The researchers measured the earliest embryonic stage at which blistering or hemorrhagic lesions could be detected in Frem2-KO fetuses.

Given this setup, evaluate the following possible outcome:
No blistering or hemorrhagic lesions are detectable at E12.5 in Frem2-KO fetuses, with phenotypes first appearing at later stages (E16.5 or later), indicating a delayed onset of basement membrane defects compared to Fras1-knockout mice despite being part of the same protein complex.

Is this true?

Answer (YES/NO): NO